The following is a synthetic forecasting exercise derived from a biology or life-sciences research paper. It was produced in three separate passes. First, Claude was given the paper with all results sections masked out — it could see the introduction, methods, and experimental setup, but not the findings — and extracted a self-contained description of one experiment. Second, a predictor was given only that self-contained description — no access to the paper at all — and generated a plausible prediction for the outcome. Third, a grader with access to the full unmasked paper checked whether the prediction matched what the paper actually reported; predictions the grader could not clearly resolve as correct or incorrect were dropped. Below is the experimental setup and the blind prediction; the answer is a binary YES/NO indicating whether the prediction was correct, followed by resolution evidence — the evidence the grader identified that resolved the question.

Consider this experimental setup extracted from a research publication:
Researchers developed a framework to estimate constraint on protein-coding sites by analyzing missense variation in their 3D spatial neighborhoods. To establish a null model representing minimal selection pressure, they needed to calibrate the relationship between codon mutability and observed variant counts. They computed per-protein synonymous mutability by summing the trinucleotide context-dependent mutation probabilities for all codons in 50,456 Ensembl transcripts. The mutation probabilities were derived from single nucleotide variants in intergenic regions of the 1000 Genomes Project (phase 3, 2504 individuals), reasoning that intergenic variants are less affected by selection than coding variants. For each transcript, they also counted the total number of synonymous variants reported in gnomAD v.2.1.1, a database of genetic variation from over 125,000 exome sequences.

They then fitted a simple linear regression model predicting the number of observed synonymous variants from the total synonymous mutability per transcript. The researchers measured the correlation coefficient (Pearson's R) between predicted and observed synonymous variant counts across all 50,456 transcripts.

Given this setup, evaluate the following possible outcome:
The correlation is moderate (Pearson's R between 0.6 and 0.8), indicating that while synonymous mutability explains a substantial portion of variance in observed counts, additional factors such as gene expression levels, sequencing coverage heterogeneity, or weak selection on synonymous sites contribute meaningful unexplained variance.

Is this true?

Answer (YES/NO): NO